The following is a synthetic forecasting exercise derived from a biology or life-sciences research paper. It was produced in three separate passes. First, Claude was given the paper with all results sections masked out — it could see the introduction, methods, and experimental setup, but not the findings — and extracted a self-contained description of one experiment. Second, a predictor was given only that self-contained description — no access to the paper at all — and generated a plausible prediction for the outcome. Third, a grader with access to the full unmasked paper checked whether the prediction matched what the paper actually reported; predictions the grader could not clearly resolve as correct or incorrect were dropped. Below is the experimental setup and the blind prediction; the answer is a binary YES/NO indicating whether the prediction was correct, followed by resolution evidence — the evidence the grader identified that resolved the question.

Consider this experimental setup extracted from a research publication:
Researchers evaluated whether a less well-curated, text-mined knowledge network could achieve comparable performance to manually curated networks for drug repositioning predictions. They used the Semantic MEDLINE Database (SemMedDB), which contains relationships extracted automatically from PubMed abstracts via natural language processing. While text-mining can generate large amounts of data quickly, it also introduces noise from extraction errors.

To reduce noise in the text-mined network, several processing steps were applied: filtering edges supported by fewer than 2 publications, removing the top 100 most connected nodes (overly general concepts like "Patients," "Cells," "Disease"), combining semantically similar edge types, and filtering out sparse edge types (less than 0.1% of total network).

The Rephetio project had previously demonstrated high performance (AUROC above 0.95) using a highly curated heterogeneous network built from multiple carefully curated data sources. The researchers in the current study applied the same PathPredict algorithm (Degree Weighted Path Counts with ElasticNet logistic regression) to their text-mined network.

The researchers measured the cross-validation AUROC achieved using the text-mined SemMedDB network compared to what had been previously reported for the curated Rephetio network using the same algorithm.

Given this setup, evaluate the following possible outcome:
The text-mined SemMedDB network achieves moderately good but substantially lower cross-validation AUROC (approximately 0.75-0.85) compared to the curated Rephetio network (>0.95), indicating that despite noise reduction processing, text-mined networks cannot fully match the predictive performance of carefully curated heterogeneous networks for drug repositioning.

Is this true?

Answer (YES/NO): NO